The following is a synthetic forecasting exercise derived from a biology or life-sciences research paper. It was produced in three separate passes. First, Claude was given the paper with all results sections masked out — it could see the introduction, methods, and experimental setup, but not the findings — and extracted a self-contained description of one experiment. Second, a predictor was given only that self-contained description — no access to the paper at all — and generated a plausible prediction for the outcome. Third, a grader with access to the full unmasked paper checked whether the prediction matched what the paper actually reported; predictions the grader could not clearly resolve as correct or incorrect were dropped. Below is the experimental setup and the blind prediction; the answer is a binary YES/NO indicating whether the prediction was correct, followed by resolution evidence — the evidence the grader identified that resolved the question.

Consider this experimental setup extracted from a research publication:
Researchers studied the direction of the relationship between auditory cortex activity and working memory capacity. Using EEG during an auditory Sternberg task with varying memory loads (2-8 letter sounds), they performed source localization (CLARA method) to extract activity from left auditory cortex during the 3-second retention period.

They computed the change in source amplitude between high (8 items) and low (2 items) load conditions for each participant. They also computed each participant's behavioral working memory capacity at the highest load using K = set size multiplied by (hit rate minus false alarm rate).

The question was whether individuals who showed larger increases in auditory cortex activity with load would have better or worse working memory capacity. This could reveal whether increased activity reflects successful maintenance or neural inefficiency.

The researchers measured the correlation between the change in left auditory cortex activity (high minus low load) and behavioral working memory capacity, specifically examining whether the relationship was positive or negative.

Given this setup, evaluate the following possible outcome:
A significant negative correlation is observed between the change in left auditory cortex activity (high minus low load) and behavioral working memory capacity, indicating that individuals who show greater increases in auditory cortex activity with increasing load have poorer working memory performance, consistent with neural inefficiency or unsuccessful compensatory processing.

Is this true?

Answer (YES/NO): YES